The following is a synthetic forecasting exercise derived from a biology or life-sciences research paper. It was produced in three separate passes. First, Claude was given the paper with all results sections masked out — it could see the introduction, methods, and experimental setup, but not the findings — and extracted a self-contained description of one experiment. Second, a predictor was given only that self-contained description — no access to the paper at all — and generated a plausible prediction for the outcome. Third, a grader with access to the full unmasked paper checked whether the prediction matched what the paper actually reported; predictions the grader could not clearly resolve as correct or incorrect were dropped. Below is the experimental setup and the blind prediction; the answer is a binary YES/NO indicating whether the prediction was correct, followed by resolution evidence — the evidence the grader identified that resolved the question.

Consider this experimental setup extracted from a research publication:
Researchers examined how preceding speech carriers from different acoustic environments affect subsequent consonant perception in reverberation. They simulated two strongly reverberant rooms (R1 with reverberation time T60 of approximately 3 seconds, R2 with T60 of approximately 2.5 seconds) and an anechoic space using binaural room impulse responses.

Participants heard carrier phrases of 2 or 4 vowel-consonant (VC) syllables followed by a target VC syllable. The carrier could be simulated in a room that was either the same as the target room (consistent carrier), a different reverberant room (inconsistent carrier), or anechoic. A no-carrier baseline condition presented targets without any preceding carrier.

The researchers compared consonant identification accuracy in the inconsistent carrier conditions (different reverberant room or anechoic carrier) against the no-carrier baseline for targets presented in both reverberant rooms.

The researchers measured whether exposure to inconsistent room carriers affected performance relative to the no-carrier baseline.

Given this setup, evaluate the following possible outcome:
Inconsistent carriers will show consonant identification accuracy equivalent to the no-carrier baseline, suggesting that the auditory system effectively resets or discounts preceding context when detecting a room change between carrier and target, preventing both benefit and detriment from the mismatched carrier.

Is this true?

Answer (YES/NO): NO